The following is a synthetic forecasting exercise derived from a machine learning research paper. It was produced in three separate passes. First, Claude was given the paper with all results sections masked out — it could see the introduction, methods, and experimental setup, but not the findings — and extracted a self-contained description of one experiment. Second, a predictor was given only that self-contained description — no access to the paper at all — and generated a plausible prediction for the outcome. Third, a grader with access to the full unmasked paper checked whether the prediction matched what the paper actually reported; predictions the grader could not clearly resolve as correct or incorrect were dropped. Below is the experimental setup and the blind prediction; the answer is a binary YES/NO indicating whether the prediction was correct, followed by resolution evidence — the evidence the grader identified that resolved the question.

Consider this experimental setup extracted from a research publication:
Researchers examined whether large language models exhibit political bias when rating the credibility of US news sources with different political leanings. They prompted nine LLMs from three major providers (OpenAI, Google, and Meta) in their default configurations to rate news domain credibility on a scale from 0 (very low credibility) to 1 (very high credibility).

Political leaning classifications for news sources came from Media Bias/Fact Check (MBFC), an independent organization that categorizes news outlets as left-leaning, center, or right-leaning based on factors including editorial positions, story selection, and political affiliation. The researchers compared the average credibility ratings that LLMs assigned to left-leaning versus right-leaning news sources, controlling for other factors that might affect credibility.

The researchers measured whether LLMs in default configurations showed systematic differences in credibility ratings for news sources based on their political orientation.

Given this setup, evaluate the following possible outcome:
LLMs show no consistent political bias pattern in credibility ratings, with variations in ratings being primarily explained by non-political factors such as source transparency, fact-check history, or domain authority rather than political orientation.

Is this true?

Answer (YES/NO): NO